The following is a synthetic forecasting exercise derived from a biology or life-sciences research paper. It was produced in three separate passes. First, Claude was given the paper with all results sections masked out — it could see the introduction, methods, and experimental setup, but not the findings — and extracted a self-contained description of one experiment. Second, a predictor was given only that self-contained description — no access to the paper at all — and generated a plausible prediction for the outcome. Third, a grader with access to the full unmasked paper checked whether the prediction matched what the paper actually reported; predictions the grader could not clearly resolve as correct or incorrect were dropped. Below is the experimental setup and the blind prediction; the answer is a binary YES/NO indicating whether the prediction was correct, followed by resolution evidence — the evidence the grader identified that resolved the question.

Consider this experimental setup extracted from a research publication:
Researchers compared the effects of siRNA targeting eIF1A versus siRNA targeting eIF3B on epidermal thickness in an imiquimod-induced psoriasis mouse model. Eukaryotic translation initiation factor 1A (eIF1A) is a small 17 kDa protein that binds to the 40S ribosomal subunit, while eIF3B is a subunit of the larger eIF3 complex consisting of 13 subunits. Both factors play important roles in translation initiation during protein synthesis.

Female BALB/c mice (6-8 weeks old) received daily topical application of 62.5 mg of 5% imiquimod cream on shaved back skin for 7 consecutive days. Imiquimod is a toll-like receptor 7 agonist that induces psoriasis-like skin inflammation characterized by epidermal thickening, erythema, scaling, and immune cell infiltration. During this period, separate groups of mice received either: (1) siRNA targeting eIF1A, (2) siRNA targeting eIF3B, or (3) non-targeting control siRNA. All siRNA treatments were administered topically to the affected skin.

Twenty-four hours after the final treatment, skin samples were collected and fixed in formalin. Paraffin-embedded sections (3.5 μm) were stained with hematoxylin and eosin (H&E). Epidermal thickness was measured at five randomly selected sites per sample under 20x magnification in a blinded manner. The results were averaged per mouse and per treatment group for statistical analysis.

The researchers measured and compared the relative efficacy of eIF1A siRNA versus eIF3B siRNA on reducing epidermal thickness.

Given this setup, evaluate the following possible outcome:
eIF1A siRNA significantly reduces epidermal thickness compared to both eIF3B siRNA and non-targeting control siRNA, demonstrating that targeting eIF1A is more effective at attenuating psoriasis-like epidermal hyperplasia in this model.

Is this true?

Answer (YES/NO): NO